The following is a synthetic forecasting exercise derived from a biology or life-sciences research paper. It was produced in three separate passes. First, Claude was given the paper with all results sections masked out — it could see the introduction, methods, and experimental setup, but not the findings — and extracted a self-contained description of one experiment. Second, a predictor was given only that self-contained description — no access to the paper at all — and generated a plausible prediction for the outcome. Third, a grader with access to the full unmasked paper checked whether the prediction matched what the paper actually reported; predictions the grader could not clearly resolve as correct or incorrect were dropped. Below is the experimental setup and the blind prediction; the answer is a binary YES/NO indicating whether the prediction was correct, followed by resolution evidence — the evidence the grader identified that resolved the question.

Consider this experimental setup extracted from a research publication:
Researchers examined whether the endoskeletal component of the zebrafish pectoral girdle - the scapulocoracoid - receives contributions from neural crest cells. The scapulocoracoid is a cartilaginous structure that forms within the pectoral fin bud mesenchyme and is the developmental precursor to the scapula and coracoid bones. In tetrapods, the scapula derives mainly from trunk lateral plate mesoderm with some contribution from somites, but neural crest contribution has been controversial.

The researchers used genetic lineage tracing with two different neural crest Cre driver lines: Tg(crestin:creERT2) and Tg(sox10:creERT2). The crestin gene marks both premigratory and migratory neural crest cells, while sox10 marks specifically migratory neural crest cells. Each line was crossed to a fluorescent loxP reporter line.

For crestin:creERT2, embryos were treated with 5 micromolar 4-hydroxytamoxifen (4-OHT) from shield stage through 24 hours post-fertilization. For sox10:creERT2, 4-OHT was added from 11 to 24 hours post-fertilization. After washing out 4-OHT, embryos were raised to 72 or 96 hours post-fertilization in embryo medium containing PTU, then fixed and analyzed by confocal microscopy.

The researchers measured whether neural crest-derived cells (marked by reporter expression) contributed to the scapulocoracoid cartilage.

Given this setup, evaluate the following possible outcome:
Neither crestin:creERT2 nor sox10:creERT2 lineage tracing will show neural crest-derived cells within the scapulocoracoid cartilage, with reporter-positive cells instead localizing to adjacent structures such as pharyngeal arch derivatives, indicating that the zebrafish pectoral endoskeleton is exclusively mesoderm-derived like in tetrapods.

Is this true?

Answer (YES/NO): YES